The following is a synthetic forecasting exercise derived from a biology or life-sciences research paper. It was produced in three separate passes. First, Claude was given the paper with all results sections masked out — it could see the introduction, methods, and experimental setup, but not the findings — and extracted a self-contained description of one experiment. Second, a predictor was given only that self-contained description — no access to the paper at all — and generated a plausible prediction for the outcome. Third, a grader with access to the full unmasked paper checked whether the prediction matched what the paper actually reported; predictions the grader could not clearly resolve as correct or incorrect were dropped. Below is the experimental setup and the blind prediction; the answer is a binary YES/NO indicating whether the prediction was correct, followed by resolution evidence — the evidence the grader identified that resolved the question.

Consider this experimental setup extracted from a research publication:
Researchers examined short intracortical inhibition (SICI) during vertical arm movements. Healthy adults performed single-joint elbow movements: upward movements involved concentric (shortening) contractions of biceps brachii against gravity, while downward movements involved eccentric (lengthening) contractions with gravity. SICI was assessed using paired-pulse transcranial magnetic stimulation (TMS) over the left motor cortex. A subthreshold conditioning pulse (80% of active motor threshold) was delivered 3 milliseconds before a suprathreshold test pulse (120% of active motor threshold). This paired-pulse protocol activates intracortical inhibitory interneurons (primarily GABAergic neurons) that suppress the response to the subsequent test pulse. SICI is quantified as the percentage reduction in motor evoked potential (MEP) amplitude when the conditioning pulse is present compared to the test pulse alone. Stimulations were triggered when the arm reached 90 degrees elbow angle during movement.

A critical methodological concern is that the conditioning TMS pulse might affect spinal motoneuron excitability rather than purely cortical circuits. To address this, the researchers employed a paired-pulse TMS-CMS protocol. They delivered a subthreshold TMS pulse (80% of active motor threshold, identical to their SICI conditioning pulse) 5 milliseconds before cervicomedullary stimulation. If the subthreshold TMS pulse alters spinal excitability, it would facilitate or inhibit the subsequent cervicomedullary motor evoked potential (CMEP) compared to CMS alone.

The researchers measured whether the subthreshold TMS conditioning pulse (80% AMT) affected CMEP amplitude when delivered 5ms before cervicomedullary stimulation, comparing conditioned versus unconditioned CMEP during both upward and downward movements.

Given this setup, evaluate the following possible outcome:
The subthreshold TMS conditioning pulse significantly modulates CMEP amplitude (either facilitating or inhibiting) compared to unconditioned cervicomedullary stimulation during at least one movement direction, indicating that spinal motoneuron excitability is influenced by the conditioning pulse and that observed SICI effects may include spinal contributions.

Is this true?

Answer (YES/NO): NO